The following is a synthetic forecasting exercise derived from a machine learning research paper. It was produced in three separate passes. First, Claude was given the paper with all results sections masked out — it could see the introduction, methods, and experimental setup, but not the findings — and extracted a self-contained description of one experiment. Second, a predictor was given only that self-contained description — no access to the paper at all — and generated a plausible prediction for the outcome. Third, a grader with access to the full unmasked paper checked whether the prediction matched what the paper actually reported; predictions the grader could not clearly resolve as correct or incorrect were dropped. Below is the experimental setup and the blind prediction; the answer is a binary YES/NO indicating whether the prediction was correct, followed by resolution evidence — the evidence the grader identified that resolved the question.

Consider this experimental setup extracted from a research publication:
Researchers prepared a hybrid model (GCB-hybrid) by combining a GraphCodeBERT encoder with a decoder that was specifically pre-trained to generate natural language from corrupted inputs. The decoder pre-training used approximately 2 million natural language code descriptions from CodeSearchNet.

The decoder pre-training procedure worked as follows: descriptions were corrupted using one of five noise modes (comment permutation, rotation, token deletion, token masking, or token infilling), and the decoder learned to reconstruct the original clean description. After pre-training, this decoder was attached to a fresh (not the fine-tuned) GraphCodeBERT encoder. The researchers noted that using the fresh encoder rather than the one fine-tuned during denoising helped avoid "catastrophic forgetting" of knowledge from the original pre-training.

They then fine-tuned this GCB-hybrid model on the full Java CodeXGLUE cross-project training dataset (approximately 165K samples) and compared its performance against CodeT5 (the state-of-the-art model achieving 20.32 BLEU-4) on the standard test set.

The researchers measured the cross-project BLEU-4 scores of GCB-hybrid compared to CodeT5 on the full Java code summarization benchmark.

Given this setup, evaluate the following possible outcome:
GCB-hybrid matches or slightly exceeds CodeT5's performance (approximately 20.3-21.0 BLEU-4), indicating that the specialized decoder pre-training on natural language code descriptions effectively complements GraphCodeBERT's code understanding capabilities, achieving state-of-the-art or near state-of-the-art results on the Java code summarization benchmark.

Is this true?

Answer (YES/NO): NO